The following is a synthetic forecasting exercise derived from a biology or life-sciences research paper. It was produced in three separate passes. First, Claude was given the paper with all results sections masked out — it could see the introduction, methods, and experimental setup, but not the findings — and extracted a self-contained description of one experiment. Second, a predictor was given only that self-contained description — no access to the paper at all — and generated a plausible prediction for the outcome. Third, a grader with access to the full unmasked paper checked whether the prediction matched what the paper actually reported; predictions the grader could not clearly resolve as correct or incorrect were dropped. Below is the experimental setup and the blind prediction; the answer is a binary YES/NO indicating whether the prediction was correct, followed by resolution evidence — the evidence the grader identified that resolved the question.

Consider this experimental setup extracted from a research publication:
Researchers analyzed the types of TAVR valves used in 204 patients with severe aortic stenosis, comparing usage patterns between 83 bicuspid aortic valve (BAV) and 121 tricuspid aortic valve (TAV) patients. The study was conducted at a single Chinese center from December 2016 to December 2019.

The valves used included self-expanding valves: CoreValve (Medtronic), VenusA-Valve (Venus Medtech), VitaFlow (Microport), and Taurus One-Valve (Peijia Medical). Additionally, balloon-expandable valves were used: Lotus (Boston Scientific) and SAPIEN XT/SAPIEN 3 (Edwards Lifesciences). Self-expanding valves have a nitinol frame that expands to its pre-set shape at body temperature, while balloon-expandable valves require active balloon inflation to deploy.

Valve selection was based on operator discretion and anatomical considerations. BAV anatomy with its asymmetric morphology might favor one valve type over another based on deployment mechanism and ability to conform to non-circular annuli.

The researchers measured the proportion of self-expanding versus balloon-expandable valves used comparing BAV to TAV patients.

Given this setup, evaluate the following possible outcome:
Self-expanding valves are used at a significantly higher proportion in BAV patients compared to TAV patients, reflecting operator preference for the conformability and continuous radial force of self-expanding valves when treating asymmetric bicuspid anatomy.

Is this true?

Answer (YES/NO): YES